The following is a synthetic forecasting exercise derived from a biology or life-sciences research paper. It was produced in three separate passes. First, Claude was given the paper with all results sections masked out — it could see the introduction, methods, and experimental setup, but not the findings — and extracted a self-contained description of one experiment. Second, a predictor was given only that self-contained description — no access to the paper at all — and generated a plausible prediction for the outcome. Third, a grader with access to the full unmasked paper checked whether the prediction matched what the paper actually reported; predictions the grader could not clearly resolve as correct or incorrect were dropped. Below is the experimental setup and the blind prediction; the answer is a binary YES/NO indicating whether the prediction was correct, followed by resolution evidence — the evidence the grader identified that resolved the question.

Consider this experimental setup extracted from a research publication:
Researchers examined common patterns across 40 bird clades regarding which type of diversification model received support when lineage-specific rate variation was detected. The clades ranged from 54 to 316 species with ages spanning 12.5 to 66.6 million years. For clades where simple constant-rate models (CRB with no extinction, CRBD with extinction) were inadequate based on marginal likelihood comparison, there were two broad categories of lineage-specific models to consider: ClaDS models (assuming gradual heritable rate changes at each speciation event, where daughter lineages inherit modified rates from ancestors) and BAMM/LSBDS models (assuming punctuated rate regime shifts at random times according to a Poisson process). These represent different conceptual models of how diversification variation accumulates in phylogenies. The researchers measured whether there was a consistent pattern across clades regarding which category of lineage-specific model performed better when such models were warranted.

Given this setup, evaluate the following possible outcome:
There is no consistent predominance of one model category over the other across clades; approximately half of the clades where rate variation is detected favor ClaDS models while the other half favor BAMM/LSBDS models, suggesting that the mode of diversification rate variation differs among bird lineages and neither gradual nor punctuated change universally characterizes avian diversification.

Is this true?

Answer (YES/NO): NO